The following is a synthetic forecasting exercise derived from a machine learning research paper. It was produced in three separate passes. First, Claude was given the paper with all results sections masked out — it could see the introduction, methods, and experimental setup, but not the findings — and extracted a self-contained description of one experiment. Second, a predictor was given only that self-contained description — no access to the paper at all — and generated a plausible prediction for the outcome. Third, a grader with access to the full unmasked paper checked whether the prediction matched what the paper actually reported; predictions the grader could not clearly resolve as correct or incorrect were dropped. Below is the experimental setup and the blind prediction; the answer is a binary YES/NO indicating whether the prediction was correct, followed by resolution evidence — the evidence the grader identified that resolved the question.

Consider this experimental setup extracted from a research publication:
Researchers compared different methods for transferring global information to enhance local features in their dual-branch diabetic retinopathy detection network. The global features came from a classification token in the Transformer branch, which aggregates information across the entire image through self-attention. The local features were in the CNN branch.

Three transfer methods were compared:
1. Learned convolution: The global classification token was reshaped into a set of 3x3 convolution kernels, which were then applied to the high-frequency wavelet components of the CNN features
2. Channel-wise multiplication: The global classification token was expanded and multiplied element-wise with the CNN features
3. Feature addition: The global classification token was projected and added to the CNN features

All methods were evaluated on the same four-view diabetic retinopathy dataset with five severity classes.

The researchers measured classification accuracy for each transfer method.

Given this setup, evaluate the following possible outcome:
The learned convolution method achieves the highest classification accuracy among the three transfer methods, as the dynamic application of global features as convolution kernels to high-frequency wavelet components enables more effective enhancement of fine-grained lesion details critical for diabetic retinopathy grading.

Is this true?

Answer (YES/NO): YES